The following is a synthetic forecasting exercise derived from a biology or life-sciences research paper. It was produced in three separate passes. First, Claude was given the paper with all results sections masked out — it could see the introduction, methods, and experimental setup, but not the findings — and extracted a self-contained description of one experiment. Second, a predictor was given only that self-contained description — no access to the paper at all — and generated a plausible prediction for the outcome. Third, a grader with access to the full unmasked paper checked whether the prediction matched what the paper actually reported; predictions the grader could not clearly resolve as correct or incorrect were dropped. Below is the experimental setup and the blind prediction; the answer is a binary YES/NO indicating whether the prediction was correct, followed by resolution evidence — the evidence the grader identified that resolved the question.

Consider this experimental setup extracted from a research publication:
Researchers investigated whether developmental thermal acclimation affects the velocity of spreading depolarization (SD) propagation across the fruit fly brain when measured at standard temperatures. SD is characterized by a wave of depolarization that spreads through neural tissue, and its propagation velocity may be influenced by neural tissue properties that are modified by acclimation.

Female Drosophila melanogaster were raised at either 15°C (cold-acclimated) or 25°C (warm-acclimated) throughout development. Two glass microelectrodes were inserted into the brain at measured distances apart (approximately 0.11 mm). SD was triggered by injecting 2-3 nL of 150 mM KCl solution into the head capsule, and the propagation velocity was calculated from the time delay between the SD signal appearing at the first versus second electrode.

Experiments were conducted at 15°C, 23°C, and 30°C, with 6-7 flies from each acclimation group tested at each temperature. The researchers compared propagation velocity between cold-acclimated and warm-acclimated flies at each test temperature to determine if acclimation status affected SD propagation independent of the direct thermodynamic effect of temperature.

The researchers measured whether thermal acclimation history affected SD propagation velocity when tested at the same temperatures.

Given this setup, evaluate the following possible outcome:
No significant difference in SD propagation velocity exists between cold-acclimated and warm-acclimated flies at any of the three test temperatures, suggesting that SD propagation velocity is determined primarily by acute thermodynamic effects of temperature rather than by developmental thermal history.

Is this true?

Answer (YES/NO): NO